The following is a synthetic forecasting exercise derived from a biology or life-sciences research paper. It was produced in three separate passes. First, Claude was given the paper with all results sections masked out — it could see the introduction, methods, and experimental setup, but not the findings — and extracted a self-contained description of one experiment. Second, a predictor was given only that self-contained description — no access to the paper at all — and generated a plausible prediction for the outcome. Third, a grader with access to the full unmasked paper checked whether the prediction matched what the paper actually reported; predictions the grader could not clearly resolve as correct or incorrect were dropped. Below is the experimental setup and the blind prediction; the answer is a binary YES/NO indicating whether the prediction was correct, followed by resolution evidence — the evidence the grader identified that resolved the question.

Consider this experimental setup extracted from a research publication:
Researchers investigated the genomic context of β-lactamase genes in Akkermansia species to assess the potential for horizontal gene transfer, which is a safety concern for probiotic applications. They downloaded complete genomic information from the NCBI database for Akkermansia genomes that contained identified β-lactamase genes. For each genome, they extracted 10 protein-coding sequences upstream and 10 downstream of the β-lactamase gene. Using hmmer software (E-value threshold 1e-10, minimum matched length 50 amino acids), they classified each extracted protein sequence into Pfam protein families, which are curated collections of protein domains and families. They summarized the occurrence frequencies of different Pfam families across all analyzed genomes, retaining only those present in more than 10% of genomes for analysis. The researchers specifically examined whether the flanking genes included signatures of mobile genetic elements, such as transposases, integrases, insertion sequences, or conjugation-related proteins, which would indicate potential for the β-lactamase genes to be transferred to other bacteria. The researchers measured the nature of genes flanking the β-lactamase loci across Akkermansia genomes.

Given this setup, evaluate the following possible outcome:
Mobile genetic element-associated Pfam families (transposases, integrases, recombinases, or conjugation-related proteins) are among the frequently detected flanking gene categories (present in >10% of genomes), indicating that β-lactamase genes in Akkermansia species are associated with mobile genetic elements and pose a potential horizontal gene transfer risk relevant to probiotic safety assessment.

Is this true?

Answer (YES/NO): NO